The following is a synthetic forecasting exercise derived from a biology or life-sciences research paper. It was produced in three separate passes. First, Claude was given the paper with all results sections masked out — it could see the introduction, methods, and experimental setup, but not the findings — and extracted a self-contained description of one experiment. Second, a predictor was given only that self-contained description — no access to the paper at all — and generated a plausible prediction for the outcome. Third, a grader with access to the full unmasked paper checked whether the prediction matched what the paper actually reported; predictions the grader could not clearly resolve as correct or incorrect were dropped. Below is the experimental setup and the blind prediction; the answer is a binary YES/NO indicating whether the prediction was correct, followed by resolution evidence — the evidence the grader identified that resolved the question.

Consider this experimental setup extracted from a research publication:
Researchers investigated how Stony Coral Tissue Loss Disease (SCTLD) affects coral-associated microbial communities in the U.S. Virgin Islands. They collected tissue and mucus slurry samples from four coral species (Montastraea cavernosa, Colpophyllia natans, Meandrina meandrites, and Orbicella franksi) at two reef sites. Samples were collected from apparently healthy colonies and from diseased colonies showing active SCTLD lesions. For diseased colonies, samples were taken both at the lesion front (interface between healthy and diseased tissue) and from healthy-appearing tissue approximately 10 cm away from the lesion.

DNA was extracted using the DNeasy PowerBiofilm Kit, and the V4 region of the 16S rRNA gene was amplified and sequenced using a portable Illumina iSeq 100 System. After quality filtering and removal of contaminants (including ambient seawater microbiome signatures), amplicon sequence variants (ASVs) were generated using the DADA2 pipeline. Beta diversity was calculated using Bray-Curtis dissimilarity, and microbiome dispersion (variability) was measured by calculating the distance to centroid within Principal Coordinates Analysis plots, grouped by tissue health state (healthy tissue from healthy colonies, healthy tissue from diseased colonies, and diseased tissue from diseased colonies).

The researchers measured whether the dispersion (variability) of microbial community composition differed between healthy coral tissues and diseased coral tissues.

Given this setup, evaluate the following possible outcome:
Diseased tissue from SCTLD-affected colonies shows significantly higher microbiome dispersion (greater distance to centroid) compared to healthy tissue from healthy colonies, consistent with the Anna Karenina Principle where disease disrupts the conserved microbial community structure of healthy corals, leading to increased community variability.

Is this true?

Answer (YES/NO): YES